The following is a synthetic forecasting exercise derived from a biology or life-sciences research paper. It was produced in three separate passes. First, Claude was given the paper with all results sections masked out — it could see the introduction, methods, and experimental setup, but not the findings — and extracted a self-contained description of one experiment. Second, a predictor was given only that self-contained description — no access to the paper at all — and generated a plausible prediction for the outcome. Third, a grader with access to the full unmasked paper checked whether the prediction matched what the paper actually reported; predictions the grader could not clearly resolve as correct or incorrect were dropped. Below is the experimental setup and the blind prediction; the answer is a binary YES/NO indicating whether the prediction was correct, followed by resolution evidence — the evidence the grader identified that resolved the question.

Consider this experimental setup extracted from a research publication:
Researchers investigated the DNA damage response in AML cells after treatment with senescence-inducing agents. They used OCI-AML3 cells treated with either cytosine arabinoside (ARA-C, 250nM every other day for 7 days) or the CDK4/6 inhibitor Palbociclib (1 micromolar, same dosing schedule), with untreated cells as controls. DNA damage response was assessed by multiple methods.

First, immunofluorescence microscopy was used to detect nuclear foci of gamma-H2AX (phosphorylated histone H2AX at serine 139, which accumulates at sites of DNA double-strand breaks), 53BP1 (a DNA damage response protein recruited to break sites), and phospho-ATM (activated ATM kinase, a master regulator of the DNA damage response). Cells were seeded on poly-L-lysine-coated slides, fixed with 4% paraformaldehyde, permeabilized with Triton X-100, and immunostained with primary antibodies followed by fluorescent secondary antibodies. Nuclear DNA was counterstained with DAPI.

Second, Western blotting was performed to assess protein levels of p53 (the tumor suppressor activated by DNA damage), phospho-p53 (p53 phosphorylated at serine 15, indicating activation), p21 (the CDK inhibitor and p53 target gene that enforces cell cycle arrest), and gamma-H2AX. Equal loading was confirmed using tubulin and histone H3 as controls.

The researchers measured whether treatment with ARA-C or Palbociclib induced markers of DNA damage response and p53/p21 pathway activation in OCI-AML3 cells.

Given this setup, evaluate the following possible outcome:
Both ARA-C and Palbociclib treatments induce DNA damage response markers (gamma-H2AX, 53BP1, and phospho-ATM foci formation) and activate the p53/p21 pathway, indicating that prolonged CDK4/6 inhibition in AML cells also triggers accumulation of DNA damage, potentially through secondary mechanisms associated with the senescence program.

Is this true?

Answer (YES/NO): NO